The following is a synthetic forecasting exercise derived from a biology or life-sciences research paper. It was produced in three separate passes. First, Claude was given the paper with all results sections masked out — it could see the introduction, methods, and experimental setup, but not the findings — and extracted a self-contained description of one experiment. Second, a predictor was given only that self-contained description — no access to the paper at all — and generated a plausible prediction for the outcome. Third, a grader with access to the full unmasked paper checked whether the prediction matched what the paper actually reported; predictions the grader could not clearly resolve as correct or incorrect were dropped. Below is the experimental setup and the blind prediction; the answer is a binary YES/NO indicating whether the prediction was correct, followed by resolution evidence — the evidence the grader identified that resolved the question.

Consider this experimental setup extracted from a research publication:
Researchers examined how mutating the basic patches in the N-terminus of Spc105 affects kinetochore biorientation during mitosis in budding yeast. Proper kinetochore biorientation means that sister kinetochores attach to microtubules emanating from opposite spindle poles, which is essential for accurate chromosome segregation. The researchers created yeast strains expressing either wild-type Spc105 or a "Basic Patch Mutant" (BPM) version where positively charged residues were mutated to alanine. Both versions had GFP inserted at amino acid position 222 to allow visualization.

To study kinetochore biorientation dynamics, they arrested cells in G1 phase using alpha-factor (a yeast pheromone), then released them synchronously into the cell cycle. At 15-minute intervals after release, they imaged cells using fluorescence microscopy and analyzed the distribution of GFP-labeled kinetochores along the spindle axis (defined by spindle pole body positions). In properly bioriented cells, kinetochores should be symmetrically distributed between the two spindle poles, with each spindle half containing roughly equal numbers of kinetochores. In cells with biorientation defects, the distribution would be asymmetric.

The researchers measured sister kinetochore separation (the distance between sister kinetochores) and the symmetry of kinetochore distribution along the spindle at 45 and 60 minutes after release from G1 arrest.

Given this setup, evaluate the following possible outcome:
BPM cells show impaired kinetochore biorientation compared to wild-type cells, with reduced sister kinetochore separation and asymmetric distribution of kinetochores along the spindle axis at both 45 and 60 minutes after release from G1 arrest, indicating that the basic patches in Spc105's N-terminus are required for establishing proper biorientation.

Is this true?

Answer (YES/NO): NO